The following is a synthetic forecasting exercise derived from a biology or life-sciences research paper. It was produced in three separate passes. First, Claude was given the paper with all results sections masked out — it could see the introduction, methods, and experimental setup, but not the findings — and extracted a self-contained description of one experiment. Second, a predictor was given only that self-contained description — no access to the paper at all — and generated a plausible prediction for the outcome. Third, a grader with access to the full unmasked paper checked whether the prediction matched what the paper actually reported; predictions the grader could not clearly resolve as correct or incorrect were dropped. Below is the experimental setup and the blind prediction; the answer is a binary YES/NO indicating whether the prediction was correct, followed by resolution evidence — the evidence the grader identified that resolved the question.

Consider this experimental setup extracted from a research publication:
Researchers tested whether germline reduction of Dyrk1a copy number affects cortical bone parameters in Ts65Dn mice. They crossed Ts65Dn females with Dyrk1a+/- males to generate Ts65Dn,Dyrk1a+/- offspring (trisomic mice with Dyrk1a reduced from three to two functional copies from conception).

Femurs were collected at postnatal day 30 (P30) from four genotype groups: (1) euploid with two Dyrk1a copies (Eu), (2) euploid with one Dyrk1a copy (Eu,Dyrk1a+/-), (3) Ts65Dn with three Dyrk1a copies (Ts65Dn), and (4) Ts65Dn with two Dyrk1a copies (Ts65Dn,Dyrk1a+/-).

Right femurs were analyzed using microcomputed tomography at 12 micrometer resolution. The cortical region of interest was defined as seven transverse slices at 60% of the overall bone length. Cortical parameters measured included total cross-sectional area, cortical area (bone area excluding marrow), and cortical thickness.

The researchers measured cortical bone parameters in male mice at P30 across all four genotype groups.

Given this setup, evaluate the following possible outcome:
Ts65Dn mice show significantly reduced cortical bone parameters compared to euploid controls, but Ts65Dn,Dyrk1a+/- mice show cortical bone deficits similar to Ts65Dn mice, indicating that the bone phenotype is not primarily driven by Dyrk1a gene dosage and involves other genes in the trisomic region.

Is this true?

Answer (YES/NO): YES